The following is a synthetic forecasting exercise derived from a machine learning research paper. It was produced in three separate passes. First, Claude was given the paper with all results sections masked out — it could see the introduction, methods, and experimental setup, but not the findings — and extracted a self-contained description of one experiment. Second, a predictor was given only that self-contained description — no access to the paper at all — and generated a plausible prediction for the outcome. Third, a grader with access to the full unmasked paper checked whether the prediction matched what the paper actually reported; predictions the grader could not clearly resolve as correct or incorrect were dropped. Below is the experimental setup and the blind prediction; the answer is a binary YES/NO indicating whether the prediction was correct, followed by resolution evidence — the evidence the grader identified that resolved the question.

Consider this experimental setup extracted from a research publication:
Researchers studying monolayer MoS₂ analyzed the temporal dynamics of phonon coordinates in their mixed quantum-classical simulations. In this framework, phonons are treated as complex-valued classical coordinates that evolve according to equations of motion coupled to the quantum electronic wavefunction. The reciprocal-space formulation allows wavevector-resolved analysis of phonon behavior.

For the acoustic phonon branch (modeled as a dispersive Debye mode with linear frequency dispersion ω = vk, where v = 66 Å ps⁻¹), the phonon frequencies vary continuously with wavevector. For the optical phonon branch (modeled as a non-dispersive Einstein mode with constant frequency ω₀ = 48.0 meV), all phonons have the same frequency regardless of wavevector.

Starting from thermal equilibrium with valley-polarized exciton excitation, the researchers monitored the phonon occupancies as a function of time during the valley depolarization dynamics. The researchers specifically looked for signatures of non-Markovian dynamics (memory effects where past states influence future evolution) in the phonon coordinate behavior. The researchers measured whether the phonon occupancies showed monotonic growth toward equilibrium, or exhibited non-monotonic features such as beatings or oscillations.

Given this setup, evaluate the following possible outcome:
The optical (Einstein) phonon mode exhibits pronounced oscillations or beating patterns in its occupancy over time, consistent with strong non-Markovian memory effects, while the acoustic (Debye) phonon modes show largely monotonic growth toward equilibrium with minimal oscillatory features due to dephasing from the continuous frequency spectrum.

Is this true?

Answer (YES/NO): NO